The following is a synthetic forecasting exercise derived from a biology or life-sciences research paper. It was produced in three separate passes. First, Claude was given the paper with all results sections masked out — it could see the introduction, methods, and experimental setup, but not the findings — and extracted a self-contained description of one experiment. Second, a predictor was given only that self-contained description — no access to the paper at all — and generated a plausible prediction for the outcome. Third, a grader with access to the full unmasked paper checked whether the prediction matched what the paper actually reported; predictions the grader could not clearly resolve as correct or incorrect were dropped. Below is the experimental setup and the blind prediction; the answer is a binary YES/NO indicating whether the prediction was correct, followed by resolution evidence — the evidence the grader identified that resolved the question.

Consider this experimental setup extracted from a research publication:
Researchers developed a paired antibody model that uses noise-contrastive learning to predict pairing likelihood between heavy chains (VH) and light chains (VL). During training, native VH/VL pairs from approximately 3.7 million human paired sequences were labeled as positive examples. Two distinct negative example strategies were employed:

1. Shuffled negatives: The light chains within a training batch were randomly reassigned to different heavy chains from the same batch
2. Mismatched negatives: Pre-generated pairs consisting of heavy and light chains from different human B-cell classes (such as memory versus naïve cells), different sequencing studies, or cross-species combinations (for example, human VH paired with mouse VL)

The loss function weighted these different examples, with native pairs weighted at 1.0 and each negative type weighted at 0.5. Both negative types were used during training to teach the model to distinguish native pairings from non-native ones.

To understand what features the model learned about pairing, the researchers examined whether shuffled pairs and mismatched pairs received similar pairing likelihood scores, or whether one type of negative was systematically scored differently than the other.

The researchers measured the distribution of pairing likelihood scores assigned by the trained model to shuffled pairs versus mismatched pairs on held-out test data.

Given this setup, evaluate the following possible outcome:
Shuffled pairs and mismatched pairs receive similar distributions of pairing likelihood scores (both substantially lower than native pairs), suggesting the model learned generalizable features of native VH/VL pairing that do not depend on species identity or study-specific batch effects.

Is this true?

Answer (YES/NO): NO